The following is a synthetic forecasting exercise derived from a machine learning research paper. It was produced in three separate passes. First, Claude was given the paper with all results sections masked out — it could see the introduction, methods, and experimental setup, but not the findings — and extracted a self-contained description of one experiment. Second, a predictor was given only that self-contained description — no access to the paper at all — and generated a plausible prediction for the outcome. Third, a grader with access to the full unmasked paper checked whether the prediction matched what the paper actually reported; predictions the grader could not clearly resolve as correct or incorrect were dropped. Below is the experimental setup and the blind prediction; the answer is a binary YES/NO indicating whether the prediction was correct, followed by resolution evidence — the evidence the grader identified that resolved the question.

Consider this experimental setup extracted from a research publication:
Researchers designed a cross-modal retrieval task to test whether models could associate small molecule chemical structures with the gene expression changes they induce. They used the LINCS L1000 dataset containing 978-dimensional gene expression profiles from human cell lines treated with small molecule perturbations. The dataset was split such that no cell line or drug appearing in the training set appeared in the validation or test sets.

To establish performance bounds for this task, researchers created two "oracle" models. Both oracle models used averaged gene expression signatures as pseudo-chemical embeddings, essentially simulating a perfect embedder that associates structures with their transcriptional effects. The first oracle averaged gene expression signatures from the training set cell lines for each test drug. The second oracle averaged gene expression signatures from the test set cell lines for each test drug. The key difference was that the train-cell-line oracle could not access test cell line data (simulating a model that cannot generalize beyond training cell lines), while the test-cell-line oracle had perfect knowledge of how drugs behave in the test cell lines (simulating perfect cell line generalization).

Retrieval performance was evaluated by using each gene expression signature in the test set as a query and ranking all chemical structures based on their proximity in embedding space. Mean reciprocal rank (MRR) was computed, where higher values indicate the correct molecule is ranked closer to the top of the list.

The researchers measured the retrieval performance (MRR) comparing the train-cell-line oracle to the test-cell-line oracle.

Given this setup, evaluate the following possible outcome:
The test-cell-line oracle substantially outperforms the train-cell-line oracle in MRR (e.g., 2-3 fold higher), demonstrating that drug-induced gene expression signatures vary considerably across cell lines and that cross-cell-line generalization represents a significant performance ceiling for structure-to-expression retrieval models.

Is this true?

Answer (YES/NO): NO